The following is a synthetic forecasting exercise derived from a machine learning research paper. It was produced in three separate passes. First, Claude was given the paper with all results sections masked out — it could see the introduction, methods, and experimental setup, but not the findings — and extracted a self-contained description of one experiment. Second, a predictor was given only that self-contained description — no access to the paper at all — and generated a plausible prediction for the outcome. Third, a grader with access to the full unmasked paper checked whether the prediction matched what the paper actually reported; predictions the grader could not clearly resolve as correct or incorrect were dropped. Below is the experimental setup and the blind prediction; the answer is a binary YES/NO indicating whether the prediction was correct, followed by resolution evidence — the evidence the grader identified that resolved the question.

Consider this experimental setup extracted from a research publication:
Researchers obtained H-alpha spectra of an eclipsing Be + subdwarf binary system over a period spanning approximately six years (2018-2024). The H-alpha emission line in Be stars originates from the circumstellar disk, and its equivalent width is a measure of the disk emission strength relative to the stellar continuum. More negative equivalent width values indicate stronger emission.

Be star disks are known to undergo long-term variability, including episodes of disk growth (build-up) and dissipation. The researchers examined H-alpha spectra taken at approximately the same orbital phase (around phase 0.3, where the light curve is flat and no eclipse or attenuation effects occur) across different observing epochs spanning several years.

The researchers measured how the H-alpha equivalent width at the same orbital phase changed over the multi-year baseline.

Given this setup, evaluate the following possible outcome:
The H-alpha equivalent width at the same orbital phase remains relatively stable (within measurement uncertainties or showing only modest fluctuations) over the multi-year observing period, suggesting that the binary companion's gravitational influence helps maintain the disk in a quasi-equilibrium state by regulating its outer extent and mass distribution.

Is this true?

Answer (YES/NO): NO